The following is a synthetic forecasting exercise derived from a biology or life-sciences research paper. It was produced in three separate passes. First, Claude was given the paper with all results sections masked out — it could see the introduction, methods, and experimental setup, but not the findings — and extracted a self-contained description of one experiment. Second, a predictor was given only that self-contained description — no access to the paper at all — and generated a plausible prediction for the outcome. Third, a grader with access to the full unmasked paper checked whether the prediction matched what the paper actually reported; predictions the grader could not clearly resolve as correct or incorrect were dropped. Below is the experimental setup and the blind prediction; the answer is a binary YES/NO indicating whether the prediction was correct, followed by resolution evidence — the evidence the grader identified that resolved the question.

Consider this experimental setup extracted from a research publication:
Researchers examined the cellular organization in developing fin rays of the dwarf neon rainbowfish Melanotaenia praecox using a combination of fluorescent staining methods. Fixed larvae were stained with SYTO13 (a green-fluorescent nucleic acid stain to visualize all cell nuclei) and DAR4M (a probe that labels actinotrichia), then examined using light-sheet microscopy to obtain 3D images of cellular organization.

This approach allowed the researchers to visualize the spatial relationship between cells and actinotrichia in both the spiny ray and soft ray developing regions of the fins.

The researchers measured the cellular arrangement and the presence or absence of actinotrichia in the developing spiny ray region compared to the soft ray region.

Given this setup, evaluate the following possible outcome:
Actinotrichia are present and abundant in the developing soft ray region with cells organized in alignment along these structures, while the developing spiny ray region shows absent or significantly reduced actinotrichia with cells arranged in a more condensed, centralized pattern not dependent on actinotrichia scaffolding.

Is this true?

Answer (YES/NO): YES